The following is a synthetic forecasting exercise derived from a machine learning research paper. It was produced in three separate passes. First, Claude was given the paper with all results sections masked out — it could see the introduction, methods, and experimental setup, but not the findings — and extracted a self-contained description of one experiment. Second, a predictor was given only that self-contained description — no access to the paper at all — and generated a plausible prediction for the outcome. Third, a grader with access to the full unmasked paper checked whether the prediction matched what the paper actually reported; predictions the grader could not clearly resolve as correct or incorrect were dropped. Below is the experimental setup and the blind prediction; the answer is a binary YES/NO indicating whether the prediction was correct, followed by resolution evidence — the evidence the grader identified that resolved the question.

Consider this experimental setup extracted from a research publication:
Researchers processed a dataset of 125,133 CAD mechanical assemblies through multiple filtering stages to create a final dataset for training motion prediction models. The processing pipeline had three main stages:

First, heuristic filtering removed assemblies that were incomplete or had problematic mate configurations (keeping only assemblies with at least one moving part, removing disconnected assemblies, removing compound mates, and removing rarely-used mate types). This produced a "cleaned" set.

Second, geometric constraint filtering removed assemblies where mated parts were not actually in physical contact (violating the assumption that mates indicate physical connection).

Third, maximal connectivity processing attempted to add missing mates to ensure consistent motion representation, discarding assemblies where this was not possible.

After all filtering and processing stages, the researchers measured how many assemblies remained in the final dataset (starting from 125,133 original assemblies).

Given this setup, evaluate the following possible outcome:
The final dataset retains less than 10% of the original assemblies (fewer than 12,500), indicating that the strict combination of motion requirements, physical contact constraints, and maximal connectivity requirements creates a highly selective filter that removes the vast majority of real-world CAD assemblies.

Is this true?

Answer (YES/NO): YES